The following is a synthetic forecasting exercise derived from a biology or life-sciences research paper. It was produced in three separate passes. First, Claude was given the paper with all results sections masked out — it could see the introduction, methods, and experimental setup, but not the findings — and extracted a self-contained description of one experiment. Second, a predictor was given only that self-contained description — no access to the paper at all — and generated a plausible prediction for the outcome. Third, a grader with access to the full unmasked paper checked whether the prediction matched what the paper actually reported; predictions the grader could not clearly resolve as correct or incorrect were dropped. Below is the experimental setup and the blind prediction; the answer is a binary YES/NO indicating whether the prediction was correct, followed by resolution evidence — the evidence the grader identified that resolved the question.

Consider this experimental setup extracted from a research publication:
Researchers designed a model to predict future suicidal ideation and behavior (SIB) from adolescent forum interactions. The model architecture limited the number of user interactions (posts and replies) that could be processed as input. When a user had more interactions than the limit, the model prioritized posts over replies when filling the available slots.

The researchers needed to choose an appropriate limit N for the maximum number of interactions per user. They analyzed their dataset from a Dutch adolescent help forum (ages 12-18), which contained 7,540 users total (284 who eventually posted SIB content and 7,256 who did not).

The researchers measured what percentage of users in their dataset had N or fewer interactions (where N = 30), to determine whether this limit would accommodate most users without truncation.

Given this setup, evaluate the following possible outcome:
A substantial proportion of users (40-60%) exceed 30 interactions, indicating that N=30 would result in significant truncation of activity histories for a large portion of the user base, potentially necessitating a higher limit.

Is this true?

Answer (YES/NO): NO